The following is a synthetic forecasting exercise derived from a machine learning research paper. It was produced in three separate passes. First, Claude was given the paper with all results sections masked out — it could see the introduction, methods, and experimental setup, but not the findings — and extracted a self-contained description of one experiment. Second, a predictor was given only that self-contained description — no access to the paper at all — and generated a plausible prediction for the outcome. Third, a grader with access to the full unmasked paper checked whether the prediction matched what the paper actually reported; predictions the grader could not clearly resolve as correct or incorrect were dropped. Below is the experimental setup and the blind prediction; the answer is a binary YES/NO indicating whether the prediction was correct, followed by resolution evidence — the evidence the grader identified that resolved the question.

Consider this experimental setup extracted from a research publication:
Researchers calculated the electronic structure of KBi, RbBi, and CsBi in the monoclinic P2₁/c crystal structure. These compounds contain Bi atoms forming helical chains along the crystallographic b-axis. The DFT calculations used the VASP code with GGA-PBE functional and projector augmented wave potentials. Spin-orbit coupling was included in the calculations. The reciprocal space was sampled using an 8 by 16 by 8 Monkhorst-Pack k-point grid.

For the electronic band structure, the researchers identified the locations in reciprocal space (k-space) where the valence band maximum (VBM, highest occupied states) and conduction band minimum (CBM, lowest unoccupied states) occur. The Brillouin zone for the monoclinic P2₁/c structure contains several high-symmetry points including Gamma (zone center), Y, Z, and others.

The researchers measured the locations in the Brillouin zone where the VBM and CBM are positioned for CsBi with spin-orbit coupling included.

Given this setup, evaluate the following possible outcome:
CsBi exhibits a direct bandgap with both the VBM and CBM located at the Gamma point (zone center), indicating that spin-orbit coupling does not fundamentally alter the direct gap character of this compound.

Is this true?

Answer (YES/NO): NO